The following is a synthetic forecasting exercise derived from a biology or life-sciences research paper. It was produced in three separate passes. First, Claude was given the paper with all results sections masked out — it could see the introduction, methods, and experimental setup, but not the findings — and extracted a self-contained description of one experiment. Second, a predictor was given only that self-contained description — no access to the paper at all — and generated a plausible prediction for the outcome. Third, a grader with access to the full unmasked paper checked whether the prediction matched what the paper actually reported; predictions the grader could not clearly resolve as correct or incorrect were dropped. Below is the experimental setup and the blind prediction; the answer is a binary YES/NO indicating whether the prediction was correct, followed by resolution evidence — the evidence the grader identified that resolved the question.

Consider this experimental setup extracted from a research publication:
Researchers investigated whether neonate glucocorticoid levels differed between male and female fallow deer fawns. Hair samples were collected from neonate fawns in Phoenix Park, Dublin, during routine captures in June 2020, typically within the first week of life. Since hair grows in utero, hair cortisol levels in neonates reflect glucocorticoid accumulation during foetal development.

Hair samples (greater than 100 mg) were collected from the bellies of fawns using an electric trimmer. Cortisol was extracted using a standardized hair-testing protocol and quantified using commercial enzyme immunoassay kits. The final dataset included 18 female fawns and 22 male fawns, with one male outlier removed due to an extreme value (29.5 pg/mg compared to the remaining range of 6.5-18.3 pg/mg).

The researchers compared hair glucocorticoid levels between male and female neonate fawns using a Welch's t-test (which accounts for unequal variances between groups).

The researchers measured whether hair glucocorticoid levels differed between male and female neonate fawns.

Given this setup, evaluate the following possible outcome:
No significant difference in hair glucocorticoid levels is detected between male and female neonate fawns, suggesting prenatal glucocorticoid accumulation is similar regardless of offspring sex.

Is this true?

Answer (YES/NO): YES